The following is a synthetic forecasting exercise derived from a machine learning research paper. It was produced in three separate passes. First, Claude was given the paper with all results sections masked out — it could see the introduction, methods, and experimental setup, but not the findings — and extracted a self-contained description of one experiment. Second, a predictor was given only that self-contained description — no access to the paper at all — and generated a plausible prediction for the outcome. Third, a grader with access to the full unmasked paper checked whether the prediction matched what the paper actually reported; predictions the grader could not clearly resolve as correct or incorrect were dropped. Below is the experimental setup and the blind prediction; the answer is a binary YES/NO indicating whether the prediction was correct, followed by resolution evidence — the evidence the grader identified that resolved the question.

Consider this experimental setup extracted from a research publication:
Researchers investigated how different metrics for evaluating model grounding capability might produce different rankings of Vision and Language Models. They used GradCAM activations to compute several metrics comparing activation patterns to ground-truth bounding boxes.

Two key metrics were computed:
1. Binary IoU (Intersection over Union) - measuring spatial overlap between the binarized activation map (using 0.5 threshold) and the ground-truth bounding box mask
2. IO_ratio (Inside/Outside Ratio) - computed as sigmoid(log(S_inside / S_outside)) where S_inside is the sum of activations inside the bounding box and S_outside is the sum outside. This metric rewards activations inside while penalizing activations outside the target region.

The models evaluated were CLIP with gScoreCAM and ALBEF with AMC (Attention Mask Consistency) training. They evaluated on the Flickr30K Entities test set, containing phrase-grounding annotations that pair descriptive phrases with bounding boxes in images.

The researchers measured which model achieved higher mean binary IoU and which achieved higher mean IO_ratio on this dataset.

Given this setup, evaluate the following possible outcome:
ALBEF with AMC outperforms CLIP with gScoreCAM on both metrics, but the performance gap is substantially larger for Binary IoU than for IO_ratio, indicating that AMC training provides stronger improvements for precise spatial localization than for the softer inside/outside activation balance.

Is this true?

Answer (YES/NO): NO